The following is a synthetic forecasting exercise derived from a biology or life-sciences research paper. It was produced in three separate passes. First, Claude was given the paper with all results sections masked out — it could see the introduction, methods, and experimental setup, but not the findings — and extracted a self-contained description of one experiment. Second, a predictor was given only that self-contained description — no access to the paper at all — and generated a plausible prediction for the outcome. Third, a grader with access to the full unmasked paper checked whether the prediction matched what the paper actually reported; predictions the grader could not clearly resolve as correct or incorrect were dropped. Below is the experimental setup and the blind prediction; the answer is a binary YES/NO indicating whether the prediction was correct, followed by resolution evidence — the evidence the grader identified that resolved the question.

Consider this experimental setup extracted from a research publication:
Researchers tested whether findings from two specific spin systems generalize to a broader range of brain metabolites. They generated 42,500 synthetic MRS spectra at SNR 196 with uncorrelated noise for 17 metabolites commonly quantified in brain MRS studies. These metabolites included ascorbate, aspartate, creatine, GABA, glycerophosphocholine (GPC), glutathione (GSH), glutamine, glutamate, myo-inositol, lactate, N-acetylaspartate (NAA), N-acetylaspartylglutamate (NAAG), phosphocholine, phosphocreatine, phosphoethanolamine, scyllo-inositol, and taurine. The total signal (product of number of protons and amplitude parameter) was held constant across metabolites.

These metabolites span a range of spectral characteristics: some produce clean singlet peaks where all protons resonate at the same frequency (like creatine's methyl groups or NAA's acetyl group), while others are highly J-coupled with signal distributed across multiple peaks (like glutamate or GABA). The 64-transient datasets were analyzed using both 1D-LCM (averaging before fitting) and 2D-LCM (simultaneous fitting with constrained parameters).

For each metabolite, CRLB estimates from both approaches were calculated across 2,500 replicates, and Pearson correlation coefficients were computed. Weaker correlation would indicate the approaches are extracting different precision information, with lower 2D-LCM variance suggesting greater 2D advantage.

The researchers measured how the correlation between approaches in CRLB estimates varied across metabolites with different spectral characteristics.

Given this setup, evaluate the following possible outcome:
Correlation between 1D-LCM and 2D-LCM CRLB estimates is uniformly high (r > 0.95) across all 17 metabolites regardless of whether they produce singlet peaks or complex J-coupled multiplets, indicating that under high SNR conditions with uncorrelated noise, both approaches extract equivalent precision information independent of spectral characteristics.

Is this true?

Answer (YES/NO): NO